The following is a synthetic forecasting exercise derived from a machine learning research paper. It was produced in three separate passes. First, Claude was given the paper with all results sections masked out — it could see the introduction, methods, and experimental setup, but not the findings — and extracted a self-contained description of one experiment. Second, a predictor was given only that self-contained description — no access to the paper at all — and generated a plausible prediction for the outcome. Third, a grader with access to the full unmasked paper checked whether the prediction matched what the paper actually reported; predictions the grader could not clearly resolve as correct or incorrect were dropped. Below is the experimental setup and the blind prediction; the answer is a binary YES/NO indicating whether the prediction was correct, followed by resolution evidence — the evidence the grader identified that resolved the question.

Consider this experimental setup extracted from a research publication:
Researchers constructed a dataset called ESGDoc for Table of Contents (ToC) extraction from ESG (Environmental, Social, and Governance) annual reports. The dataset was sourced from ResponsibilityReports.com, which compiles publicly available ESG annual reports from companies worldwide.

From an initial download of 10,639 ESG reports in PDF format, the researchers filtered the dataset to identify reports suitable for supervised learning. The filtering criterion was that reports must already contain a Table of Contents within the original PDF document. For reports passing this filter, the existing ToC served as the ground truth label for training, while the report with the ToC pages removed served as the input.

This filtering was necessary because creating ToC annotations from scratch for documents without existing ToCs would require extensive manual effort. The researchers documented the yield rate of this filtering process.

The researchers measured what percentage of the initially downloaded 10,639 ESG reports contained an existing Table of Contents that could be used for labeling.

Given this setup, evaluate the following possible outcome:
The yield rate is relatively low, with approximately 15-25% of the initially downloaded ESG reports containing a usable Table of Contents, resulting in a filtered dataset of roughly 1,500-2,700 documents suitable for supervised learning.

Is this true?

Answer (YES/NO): NO